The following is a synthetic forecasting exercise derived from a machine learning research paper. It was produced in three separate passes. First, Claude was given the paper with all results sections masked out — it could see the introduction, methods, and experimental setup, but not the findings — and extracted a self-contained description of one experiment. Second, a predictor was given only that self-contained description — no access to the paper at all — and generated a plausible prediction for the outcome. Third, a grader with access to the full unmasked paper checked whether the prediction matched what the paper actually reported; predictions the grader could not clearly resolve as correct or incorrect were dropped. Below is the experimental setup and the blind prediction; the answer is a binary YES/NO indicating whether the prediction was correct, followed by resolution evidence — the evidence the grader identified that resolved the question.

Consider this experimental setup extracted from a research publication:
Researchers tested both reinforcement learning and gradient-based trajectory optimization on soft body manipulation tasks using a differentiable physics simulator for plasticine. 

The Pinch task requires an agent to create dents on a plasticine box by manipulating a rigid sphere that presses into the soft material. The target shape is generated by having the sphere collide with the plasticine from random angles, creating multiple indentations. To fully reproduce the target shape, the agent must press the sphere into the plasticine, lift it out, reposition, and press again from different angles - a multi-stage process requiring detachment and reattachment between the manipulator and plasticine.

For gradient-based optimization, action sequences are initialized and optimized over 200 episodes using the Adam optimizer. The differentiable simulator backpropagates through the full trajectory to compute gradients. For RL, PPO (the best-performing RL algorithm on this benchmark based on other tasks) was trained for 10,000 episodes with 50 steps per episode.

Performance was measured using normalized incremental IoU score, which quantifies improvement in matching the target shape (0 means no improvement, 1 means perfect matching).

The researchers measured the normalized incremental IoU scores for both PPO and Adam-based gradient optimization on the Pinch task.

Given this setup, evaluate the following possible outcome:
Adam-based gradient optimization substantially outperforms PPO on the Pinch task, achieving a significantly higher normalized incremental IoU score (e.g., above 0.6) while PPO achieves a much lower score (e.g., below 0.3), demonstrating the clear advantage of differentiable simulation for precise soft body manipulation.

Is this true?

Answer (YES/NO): NO